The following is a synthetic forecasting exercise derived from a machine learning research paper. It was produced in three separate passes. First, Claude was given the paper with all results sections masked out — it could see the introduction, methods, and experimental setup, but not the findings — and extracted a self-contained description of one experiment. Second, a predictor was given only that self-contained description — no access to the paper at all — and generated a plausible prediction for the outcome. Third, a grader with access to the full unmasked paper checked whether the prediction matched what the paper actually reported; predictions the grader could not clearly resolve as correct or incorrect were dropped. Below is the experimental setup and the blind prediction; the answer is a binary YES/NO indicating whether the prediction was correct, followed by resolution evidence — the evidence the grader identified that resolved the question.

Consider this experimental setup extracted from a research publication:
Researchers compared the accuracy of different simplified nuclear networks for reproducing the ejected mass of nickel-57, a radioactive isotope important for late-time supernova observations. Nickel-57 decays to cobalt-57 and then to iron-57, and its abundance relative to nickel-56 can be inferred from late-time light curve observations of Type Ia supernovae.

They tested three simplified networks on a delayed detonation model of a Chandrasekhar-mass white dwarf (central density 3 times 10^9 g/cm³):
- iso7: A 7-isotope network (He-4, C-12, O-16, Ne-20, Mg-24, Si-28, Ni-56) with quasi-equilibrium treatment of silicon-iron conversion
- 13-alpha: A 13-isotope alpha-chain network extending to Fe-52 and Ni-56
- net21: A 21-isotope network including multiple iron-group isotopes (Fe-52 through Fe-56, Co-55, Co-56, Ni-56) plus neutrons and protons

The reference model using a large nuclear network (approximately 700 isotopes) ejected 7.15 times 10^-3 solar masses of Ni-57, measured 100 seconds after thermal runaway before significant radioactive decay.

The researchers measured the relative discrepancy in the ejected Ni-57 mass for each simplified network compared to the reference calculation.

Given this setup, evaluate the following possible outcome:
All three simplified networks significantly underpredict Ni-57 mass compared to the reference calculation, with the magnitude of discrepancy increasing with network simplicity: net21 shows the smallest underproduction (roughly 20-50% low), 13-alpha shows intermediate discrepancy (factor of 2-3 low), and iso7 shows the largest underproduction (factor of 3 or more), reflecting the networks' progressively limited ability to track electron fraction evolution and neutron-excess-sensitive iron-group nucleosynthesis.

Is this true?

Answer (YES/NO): NO